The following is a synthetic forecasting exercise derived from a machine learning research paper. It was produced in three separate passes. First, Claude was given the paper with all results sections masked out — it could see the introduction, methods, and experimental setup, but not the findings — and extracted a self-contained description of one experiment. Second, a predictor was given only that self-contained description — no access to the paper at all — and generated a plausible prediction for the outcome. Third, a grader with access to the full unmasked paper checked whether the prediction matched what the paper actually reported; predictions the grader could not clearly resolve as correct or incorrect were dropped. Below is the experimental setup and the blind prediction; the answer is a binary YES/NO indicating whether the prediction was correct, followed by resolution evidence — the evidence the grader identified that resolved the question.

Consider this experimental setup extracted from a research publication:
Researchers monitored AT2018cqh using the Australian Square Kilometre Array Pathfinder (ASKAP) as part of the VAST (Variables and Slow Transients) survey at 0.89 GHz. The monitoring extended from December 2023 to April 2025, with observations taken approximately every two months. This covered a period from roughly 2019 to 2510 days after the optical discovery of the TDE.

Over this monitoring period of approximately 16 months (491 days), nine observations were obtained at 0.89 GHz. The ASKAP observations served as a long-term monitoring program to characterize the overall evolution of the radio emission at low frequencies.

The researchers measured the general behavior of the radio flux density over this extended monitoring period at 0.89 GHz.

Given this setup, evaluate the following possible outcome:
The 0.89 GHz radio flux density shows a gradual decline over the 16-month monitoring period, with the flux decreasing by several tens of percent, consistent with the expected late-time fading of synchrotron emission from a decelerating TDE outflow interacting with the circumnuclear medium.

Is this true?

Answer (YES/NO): NO